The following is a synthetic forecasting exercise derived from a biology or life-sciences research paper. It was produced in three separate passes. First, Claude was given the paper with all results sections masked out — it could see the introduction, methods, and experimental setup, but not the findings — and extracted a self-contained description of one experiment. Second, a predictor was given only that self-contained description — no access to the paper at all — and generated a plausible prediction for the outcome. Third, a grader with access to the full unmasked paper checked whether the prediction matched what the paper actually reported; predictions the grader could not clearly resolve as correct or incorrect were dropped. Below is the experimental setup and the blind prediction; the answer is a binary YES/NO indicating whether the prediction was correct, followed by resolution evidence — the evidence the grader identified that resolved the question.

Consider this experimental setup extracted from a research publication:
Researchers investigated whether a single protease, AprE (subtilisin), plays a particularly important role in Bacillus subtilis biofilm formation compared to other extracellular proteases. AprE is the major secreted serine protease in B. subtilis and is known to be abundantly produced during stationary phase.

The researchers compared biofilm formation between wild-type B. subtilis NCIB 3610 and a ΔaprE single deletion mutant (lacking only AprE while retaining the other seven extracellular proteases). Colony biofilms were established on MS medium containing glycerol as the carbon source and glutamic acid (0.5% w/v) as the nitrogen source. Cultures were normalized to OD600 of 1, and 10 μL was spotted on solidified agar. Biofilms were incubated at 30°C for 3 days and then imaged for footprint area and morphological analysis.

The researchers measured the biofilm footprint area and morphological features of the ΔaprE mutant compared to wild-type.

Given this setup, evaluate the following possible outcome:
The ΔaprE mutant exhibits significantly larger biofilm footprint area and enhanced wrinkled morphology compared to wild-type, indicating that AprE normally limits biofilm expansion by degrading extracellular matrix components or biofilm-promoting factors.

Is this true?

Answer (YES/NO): NO